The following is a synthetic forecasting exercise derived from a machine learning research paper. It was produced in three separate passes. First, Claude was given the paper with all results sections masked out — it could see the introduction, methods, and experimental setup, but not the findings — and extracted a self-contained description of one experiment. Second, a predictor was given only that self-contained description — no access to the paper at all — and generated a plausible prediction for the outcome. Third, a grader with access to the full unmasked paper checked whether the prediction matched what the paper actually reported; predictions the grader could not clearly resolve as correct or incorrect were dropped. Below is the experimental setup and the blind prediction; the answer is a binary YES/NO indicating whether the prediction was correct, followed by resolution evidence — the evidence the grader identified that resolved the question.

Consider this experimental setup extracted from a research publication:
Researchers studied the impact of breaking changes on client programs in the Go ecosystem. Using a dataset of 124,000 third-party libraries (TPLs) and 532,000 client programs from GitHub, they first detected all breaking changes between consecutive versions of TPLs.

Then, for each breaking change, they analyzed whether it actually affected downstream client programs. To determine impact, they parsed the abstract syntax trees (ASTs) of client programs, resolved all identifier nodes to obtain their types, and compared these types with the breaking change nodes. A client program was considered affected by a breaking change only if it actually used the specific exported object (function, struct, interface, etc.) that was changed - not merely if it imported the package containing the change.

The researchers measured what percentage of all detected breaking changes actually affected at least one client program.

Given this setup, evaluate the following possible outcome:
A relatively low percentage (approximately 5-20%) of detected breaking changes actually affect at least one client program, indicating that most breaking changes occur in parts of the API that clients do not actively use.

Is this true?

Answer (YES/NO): NO